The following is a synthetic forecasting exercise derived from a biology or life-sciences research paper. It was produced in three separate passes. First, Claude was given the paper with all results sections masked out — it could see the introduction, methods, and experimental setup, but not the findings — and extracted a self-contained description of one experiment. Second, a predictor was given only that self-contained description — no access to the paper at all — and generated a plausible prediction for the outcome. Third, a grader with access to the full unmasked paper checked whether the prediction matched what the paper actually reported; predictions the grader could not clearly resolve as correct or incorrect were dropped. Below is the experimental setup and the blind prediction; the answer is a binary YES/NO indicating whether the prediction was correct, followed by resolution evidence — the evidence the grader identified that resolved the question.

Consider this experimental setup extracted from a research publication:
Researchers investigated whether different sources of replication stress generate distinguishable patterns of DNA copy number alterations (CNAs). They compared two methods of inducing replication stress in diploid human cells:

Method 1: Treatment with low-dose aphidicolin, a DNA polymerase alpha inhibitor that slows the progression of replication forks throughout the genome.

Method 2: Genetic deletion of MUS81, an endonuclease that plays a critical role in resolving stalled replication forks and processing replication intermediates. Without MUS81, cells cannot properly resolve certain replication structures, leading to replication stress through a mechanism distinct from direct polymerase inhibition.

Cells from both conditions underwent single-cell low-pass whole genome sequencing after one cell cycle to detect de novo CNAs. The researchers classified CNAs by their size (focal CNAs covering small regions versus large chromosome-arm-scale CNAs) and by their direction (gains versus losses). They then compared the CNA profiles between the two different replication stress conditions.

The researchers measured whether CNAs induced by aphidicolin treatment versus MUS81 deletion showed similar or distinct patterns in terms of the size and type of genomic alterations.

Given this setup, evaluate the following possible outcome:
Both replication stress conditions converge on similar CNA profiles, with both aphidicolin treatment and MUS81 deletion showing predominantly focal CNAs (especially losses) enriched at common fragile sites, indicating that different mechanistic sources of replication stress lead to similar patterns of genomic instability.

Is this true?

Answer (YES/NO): NO